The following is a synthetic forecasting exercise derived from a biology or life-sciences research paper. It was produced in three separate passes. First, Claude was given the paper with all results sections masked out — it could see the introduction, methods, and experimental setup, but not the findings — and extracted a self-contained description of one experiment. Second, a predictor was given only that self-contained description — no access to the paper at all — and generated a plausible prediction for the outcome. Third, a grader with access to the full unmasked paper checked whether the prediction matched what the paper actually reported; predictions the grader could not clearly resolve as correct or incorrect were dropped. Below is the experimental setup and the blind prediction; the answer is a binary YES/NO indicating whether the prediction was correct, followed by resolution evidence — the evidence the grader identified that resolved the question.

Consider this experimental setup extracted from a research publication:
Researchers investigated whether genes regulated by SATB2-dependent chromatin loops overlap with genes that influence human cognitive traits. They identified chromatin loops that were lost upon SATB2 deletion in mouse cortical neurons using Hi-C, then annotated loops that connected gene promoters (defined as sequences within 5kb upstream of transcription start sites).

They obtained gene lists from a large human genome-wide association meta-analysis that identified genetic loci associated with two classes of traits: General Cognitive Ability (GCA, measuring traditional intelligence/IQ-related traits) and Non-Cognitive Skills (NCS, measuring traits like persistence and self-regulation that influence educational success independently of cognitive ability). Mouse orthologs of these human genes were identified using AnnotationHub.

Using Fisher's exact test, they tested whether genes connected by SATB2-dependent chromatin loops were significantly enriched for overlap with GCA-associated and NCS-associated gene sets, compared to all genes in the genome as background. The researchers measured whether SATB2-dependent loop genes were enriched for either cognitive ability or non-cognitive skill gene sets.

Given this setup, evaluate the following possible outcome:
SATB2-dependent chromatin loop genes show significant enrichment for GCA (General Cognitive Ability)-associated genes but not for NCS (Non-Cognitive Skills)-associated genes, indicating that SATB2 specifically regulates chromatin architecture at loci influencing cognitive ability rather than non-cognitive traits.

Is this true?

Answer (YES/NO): NO